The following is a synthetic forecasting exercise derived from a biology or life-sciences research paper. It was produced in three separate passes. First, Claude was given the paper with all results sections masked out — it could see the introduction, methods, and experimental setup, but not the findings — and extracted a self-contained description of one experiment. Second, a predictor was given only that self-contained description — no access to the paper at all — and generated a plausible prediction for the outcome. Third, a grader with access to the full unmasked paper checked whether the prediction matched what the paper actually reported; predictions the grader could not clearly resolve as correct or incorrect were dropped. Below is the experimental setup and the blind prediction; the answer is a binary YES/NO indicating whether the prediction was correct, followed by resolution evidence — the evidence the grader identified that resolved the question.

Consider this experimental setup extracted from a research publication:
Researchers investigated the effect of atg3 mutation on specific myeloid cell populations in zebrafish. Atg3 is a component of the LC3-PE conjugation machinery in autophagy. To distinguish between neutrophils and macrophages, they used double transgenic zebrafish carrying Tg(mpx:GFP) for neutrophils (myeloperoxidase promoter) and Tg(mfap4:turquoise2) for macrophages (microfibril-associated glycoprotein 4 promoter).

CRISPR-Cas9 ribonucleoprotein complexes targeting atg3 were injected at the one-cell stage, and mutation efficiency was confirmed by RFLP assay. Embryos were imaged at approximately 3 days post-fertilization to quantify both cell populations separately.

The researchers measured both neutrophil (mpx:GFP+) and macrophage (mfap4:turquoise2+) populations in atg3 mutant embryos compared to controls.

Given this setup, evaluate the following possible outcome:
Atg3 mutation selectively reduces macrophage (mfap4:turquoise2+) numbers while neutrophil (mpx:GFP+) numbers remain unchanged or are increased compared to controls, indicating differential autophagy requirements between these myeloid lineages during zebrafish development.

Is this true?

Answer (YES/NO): NO